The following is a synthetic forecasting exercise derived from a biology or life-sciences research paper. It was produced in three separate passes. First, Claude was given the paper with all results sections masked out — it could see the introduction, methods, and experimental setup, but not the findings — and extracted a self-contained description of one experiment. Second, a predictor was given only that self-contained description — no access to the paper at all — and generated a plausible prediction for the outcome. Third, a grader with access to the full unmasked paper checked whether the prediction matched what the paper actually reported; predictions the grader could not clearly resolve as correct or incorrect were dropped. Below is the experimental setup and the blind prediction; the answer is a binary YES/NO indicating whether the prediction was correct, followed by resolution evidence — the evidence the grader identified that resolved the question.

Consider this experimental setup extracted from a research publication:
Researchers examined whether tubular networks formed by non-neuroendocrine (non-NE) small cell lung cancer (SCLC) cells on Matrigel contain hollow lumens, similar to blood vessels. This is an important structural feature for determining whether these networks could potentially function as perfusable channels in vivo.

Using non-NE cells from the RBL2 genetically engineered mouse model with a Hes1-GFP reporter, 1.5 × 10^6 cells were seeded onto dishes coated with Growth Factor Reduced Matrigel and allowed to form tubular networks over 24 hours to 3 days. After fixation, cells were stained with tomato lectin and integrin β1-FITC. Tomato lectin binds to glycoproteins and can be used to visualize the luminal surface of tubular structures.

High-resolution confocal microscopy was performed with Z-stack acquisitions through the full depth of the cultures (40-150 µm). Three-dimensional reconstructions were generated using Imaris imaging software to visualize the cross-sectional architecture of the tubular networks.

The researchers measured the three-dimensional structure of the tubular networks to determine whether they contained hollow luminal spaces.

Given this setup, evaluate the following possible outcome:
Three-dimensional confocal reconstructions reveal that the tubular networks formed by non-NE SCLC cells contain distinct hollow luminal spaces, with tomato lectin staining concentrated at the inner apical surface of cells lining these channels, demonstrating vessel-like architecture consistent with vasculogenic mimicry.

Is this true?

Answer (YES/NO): NO